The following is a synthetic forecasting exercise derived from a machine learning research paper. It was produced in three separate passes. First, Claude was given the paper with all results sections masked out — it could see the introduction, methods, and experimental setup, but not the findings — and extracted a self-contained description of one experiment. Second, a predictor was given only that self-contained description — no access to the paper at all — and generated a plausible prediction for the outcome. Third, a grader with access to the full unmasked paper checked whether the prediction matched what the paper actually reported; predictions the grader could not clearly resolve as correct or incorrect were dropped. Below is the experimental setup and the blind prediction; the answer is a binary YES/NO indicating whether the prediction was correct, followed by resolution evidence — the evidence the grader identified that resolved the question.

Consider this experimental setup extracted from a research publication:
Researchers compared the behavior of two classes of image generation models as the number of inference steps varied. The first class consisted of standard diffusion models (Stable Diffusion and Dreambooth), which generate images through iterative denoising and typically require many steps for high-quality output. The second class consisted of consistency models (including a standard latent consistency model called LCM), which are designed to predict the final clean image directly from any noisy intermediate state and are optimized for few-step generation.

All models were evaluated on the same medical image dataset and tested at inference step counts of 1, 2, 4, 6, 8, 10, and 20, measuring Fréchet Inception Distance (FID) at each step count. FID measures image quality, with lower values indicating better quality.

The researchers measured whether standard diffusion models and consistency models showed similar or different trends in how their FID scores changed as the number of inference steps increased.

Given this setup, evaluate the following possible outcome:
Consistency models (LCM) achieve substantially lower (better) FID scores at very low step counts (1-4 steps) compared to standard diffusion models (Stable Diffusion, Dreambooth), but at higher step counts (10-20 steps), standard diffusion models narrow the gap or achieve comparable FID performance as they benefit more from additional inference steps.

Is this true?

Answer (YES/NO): NO